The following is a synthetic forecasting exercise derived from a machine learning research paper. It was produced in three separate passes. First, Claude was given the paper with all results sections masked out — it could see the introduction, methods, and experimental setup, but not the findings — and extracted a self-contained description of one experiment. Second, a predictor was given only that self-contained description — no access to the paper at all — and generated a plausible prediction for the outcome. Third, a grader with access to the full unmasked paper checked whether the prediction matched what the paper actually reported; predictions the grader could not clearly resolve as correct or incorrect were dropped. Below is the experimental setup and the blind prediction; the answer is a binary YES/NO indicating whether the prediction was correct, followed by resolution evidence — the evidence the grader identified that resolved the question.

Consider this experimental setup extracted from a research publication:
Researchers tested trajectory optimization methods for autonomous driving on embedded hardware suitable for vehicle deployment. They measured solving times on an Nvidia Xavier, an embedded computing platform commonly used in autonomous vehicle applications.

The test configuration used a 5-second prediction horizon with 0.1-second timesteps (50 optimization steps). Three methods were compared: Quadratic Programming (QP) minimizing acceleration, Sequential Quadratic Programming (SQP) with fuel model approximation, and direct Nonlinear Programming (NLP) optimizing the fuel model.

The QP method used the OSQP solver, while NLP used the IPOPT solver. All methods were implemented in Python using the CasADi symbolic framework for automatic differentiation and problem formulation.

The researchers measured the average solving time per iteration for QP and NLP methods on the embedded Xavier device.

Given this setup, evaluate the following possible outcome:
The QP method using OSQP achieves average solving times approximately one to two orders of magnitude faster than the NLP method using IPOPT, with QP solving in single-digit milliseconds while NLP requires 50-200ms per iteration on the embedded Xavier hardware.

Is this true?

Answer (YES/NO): NO